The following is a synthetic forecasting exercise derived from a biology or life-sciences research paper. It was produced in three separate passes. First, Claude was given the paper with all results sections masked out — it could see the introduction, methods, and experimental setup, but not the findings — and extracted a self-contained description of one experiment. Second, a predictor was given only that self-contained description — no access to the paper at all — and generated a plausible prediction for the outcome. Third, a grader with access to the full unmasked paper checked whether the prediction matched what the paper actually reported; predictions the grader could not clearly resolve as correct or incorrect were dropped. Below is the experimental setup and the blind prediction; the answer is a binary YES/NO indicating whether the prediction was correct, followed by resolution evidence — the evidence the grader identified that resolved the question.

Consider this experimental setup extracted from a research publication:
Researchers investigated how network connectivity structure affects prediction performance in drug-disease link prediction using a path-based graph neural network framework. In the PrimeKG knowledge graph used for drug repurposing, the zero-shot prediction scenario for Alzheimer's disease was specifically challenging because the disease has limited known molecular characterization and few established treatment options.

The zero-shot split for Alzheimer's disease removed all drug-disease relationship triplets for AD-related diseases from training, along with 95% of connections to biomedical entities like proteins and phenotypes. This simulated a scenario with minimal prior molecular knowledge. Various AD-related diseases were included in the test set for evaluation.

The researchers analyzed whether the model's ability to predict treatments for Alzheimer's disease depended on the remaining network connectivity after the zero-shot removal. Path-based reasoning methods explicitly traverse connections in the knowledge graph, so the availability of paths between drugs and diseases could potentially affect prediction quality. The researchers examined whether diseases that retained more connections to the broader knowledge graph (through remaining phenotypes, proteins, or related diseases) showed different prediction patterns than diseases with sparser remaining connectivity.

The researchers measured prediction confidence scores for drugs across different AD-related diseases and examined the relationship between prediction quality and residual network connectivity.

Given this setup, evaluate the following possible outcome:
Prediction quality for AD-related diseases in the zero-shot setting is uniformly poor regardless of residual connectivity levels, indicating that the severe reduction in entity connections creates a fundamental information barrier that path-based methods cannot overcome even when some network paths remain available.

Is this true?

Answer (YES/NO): NO